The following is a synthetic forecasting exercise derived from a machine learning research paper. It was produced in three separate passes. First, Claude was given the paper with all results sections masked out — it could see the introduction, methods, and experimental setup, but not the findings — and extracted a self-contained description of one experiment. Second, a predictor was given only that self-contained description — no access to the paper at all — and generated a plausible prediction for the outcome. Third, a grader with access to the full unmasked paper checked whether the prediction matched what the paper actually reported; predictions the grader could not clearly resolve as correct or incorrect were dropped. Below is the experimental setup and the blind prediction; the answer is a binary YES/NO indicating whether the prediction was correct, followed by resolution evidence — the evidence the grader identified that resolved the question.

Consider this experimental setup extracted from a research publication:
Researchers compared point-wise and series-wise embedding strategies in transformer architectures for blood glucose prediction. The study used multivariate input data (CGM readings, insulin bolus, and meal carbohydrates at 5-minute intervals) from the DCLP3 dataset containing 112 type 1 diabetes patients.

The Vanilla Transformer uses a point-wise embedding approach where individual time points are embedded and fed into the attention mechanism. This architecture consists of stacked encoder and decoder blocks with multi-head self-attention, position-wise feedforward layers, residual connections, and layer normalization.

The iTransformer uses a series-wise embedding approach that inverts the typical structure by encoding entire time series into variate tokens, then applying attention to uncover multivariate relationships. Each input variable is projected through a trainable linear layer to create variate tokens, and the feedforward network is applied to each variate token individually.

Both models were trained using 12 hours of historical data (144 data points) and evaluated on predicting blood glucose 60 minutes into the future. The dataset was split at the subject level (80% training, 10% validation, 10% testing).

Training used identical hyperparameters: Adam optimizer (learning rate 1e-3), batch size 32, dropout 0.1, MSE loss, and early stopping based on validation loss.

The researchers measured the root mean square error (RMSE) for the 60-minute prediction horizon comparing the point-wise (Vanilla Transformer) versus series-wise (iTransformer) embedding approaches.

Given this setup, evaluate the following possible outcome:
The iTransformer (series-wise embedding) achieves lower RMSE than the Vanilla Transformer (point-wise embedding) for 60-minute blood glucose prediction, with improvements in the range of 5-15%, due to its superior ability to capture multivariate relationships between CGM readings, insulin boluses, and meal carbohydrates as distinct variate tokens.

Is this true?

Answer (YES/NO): YES